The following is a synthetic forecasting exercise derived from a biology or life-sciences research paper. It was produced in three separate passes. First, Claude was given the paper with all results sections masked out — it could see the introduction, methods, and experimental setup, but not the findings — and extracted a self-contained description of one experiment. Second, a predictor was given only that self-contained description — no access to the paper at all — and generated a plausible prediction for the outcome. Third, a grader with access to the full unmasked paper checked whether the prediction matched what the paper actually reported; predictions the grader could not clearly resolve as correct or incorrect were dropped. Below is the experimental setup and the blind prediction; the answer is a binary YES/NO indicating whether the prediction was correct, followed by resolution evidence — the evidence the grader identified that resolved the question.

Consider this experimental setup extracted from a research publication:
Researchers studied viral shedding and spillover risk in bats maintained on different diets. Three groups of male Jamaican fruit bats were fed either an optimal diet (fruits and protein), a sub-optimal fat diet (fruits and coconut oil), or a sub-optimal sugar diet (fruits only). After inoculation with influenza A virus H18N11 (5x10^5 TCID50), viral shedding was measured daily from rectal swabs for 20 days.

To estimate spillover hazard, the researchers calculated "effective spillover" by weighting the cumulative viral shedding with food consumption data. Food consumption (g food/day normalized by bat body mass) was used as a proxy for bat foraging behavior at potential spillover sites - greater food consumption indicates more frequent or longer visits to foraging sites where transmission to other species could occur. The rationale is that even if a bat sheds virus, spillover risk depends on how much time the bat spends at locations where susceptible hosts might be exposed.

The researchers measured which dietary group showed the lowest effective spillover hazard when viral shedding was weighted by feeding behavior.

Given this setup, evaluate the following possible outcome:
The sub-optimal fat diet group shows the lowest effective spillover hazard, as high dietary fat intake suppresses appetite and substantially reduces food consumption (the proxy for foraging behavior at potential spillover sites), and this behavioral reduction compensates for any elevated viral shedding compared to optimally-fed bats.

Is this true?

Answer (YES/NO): NO